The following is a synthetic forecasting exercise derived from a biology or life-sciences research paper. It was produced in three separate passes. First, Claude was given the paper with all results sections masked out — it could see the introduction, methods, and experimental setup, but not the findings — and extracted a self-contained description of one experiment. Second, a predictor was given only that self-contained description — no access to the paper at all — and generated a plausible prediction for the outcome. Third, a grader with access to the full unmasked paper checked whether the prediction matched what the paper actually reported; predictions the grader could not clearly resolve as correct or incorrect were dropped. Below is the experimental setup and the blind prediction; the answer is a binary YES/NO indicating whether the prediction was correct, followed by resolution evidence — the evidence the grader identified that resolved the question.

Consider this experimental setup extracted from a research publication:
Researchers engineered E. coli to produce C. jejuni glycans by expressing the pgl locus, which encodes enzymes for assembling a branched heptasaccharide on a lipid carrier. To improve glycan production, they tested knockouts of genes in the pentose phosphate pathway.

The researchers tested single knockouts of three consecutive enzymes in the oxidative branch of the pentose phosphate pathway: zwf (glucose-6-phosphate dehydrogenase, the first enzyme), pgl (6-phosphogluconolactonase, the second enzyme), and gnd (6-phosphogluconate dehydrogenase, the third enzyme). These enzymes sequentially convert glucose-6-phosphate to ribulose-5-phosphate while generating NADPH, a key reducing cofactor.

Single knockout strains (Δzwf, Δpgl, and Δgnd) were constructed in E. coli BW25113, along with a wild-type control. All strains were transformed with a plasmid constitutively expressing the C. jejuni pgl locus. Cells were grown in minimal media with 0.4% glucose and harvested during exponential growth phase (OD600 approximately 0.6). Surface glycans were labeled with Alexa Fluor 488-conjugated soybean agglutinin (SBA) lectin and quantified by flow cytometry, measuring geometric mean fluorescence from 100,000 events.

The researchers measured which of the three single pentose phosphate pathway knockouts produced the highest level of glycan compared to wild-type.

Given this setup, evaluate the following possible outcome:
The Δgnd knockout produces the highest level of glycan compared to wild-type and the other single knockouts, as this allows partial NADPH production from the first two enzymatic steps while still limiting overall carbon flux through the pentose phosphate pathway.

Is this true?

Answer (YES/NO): YES